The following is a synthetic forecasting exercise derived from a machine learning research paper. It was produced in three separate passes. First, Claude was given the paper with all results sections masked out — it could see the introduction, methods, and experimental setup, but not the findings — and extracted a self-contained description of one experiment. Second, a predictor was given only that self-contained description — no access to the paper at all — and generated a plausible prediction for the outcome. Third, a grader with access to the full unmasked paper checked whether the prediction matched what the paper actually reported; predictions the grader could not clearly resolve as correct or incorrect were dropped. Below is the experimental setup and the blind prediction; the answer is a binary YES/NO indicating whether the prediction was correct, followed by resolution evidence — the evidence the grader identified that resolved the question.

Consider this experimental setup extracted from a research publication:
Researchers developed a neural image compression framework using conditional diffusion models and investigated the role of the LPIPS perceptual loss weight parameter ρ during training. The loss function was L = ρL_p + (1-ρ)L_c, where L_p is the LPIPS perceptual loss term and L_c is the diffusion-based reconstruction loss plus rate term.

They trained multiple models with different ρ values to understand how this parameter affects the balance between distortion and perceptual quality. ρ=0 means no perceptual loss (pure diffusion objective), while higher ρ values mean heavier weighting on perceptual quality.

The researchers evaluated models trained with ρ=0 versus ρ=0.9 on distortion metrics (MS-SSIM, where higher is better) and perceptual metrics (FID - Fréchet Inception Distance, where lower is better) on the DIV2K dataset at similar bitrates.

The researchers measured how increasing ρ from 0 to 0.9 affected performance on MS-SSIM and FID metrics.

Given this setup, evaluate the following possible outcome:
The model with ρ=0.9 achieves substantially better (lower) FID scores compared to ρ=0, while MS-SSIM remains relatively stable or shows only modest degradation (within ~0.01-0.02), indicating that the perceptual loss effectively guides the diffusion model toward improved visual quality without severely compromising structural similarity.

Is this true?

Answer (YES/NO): NO